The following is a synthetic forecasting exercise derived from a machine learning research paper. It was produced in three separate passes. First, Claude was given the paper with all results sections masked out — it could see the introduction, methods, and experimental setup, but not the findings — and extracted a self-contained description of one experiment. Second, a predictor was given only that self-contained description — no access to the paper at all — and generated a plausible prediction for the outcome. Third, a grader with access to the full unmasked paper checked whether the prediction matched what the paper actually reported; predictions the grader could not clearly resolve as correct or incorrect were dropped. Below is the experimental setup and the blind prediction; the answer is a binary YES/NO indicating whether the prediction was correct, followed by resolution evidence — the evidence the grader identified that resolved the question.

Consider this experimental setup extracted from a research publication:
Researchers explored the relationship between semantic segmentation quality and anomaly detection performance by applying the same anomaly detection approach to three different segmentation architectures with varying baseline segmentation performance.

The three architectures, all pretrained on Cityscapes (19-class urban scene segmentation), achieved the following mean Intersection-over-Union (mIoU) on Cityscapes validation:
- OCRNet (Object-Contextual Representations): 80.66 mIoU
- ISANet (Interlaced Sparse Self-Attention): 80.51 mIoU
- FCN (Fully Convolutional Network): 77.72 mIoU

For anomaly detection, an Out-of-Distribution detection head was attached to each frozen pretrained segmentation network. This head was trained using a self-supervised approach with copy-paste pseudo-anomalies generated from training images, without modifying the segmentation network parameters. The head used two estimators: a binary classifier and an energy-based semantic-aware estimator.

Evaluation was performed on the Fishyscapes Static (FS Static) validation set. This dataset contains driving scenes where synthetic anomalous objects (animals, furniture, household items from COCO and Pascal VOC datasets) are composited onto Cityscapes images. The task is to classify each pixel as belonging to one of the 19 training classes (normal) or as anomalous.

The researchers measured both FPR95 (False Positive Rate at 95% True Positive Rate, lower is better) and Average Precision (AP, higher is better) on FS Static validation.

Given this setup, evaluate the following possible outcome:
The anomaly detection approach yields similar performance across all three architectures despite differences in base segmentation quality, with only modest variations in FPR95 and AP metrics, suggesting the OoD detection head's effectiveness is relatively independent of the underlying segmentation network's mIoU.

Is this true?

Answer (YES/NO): NO